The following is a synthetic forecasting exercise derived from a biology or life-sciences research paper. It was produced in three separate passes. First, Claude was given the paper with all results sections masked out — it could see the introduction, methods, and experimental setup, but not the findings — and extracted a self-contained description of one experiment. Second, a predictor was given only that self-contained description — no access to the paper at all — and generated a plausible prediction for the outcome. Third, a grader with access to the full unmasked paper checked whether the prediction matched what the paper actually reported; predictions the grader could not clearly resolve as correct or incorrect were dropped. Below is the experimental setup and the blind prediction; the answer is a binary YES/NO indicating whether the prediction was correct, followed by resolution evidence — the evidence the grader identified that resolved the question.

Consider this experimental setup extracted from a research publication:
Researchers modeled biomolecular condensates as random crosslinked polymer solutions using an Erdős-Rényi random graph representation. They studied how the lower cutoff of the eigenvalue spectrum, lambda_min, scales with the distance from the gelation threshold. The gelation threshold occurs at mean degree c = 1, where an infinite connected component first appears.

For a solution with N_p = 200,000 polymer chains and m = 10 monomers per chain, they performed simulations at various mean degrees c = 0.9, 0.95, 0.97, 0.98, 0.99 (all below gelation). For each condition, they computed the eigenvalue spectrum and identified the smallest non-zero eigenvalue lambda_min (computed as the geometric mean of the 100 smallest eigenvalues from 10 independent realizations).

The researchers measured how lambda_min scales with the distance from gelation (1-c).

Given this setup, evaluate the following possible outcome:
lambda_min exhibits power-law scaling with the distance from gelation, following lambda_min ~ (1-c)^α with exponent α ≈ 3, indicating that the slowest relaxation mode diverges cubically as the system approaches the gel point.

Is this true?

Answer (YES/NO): YES